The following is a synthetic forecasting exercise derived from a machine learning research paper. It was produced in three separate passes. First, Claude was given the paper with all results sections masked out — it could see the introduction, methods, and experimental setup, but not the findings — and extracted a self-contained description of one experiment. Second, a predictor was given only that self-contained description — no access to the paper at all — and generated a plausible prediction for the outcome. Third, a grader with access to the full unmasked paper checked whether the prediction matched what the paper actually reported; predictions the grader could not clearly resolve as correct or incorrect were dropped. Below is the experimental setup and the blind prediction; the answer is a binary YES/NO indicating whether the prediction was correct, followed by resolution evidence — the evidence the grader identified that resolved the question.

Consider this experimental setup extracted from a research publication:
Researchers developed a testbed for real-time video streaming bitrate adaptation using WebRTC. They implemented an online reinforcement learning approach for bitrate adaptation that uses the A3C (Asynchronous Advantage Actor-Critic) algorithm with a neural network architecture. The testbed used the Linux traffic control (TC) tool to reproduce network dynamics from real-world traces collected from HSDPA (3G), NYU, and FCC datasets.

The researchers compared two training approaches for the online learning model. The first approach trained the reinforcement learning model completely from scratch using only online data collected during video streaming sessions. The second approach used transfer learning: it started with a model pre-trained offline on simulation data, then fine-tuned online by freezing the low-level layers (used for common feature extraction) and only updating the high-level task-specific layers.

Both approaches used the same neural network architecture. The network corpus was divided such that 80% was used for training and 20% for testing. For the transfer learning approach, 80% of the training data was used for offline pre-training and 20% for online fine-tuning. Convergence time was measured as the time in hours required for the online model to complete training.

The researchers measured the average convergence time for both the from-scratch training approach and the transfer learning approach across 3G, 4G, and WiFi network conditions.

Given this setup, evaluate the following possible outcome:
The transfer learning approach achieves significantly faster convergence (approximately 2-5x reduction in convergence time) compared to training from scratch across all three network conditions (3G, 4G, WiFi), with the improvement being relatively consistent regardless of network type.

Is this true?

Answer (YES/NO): NO